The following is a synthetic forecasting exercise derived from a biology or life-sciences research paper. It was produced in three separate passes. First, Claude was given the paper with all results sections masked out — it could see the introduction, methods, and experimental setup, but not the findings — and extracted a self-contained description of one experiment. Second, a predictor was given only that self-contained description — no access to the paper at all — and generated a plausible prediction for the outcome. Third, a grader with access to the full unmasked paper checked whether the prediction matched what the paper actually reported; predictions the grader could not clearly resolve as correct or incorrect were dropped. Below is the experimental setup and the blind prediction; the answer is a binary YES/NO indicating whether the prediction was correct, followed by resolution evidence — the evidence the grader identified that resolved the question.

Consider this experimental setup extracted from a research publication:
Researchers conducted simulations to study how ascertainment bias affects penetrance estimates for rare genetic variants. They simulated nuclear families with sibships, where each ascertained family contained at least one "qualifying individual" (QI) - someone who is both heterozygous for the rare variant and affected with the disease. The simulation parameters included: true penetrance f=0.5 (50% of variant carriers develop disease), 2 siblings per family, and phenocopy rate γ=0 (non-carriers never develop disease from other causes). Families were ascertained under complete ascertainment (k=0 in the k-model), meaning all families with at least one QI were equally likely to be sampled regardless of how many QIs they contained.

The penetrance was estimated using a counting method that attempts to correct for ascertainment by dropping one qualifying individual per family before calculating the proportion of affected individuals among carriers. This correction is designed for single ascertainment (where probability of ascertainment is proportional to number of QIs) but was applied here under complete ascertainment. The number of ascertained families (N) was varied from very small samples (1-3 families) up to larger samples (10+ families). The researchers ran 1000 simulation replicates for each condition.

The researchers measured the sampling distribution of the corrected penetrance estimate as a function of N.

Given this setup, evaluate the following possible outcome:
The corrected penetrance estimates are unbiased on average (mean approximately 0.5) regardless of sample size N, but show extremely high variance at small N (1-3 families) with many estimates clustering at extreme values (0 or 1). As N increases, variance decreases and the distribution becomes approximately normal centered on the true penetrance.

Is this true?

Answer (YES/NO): NO